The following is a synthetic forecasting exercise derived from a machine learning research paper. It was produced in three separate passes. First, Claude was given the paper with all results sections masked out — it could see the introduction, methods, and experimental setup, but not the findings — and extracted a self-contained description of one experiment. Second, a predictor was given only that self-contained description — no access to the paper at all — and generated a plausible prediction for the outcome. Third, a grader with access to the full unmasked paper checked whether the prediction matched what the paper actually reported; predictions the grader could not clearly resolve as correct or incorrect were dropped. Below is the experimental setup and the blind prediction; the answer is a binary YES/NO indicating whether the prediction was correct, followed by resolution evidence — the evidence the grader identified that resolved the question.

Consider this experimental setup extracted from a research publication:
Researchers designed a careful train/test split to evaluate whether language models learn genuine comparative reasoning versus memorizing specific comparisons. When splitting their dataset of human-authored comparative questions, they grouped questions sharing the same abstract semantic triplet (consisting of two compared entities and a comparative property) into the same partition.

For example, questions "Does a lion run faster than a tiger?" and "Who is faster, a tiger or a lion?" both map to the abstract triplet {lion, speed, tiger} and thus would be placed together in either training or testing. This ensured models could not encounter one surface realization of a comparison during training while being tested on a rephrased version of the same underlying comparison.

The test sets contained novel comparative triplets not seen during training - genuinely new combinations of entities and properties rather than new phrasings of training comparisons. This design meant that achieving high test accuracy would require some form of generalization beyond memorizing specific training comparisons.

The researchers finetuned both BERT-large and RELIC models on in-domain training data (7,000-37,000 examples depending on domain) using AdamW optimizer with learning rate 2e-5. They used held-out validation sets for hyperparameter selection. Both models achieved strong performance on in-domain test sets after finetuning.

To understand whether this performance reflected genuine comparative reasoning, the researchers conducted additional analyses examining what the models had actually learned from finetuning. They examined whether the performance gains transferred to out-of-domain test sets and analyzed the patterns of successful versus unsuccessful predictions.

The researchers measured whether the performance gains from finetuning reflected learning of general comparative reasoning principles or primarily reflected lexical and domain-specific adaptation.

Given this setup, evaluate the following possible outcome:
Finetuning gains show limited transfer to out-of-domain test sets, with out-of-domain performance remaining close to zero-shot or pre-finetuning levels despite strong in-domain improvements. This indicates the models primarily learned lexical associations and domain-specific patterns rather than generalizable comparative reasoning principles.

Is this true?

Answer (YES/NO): YES